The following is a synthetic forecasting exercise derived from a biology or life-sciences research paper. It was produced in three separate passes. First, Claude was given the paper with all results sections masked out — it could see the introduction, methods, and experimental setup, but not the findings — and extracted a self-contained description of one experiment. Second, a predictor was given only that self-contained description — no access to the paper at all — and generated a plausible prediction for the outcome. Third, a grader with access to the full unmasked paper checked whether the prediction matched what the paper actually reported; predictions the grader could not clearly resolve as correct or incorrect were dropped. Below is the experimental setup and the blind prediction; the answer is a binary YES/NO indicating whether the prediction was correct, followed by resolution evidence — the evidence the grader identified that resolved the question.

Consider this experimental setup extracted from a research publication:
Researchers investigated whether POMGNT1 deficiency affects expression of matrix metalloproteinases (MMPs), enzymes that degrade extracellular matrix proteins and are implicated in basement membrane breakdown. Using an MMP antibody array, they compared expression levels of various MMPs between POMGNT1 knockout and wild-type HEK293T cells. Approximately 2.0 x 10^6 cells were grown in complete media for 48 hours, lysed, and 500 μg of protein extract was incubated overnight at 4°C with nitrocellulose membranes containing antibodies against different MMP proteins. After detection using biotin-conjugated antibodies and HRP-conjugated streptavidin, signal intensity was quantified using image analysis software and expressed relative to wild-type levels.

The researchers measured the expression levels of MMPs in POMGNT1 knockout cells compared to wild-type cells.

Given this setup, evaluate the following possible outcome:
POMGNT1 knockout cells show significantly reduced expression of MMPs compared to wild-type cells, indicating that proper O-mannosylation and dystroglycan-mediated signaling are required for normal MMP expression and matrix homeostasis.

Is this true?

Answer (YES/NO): NO